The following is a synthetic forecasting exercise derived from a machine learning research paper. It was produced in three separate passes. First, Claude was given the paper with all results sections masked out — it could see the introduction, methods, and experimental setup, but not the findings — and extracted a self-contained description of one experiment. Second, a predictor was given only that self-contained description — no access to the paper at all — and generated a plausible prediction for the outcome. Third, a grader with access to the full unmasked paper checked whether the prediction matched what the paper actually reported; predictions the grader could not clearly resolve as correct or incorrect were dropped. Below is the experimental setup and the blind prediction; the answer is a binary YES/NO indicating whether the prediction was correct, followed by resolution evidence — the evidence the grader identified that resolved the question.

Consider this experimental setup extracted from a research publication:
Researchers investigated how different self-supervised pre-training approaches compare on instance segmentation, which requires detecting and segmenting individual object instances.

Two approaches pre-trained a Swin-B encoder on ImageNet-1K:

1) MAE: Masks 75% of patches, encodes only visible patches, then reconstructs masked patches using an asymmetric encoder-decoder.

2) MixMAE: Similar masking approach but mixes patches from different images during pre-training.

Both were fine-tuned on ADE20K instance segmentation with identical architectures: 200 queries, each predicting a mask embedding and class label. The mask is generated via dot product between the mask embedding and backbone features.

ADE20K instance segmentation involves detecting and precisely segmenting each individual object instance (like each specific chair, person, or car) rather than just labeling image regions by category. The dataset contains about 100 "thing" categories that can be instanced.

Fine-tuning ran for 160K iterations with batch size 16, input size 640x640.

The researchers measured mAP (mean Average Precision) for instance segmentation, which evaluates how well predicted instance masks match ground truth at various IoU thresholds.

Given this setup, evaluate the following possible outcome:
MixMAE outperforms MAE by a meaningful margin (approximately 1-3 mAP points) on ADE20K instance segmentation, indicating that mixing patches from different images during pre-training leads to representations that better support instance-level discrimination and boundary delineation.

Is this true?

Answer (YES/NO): YES